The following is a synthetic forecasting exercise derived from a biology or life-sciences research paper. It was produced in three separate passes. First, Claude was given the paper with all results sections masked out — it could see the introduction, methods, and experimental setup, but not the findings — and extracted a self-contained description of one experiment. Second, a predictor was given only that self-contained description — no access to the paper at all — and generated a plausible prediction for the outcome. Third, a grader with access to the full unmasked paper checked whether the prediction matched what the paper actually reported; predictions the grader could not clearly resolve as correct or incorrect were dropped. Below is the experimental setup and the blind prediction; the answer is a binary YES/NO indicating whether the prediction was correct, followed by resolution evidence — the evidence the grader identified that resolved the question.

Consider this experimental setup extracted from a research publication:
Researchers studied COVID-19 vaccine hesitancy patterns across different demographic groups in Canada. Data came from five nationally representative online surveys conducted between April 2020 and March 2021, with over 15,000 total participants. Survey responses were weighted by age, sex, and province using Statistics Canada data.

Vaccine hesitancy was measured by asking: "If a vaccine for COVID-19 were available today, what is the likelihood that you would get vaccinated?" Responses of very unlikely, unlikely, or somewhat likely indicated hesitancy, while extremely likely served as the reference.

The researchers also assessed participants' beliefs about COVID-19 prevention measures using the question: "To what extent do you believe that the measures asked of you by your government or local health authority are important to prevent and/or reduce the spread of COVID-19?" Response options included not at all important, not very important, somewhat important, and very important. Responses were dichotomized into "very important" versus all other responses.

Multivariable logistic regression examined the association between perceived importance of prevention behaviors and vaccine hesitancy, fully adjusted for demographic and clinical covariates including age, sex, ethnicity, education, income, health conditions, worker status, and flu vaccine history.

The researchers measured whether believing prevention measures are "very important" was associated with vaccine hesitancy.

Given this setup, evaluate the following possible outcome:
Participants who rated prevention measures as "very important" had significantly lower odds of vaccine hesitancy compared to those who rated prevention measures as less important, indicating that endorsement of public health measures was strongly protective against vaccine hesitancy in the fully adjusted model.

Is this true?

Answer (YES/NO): YES